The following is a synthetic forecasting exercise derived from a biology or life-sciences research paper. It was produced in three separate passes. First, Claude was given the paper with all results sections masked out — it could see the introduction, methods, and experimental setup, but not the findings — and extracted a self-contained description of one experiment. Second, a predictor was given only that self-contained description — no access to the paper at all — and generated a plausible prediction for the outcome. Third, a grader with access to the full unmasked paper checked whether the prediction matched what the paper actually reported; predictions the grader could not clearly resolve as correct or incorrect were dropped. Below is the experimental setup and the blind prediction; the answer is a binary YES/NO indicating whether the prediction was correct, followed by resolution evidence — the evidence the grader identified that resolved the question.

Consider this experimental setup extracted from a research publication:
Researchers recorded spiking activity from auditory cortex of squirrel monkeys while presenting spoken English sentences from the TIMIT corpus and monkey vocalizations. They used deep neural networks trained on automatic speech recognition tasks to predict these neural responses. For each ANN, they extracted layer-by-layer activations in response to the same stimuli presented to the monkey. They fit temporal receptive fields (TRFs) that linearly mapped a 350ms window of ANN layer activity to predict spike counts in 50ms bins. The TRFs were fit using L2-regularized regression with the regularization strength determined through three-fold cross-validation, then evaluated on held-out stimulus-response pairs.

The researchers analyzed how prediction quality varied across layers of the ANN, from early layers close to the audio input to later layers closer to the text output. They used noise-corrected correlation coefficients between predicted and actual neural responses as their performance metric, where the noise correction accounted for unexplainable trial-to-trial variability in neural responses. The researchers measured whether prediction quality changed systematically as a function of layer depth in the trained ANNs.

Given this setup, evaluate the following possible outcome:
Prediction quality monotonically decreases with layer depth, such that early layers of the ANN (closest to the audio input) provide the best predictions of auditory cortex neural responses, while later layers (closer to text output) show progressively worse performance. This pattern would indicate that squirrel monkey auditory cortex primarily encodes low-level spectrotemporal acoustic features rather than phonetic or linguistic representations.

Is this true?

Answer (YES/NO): NO